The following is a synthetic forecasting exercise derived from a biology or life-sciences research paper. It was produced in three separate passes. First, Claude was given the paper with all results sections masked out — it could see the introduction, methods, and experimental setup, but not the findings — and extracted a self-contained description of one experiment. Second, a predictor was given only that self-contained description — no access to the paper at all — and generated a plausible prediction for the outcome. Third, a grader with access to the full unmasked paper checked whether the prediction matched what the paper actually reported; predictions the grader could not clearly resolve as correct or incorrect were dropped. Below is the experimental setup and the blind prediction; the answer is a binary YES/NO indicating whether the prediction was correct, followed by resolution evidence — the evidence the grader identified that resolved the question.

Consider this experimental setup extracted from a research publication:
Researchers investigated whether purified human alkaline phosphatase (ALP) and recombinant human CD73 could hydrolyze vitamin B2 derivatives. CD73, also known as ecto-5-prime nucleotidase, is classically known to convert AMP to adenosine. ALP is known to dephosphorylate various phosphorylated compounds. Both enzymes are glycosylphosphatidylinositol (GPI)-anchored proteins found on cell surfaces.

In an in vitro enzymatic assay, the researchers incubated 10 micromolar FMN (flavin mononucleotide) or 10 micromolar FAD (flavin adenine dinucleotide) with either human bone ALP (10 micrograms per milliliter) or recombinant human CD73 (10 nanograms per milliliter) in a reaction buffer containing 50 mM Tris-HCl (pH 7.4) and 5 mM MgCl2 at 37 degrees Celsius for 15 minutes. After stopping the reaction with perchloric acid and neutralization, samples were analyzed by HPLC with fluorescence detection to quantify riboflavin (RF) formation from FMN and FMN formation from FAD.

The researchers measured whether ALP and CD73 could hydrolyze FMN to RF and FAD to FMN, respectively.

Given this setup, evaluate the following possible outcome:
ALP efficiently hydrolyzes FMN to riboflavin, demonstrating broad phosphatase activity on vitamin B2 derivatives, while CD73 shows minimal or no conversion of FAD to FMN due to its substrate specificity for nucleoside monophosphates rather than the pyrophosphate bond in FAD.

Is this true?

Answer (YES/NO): NO